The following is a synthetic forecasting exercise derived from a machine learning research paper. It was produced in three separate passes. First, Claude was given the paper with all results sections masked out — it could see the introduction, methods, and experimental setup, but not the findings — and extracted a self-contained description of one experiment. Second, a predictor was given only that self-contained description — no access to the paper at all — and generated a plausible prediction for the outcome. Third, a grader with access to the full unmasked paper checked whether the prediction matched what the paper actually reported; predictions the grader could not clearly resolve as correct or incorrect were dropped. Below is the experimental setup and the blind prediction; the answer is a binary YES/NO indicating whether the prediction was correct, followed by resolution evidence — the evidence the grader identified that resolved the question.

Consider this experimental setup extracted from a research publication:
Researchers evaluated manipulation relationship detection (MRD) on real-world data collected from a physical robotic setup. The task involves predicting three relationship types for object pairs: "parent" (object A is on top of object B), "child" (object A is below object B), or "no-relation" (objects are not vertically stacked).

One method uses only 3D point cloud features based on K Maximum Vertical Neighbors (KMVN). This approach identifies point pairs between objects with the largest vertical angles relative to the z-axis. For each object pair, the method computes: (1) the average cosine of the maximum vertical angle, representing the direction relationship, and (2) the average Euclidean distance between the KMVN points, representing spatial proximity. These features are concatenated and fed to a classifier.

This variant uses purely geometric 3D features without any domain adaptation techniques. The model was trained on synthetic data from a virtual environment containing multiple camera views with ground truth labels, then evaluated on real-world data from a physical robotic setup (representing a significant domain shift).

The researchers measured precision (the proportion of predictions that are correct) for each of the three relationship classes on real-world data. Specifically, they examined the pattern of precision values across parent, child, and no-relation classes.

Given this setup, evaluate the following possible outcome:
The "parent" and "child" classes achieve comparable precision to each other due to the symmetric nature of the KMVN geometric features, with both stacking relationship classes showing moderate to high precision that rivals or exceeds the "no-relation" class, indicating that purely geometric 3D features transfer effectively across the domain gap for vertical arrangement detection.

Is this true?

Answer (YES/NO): YES